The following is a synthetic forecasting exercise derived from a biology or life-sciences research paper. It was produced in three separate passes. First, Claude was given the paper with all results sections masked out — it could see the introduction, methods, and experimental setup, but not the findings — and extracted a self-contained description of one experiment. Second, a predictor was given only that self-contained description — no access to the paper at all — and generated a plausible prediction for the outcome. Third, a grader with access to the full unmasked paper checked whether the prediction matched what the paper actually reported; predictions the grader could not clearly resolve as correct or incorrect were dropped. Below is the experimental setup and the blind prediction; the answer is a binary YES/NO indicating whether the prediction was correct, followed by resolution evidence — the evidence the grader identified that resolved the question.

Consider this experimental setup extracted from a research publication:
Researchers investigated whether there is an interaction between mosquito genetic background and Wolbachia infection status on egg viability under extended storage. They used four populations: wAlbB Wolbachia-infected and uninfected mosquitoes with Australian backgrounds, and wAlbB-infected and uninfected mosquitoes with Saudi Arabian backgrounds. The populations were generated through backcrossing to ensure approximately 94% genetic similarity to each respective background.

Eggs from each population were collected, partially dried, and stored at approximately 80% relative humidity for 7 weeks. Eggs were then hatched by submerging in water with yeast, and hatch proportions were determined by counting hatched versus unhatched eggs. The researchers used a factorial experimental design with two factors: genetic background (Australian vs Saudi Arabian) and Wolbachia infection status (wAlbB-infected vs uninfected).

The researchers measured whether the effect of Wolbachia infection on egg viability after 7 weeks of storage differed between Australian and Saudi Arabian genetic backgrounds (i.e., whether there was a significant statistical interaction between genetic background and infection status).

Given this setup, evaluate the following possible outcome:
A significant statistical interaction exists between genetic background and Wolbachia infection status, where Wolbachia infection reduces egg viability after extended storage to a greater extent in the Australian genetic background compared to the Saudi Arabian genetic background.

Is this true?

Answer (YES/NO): NO